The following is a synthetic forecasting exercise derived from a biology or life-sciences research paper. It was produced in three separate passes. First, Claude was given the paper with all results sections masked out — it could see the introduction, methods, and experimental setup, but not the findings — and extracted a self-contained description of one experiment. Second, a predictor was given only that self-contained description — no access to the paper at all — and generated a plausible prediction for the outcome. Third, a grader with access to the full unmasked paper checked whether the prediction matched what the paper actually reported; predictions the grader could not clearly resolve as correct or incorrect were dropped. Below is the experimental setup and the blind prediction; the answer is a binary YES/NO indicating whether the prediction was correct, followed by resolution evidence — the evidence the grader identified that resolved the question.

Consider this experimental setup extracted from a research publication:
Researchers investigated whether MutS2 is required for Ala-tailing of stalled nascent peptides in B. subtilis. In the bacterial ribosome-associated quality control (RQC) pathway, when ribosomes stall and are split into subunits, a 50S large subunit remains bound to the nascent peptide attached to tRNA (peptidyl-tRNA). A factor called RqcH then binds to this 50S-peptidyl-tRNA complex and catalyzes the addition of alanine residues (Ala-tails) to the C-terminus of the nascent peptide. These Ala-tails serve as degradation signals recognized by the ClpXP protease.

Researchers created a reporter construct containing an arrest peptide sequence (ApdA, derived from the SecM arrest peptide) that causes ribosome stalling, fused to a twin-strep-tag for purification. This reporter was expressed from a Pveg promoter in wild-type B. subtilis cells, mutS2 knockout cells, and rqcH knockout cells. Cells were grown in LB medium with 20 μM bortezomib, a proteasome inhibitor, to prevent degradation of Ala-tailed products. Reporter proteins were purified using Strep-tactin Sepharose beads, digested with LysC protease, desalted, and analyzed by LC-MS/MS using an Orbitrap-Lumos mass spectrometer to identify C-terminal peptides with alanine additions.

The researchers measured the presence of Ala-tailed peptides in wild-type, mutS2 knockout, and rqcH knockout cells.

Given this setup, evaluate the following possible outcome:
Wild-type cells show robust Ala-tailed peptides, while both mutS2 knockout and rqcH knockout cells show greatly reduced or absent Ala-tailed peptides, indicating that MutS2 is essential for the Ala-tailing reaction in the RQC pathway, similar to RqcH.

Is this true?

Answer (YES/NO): YES